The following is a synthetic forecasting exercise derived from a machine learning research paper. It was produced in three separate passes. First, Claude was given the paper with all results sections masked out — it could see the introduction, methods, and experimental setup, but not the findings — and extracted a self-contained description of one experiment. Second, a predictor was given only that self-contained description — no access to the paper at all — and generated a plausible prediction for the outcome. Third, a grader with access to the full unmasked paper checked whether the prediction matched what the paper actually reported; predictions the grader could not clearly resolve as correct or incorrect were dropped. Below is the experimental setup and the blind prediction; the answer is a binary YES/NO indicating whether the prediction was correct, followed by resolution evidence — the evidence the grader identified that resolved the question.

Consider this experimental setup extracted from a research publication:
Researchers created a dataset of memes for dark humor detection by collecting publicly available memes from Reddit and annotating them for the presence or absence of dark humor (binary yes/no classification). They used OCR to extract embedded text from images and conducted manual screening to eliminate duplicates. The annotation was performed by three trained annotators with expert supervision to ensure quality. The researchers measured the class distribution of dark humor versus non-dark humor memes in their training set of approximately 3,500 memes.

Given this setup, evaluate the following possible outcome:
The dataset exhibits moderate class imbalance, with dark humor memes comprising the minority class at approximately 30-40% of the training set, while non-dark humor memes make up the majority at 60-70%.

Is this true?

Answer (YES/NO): NO